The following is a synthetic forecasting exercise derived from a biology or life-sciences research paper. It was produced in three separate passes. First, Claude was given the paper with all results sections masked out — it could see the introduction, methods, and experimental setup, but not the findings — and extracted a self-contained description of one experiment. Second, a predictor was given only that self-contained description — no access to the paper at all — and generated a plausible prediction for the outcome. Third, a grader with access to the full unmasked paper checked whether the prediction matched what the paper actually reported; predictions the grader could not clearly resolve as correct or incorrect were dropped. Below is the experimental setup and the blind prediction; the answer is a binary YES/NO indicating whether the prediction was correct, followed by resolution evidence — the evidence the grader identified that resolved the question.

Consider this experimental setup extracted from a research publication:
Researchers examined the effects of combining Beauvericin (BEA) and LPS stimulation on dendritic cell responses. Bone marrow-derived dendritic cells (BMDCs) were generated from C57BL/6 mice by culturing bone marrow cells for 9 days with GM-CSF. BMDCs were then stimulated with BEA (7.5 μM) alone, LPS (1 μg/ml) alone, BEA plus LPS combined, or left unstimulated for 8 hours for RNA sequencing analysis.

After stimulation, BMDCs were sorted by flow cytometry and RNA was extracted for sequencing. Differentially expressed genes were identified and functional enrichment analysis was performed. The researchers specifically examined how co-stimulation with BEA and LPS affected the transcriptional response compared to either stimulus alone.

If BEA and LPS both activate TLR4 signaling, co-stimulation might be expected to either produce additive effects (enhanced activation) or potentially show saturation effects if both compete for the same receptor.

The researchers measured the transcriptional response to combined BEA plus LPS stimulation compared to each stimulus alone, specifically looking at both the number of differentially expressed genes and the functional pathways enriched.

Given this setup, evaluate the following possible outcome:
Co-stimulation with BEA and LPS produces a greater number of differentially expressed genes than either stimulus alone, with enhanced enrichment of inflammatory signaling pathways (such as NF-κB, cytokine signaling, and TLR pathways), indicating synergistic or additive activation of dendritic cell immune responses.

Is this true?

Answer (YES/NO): NO